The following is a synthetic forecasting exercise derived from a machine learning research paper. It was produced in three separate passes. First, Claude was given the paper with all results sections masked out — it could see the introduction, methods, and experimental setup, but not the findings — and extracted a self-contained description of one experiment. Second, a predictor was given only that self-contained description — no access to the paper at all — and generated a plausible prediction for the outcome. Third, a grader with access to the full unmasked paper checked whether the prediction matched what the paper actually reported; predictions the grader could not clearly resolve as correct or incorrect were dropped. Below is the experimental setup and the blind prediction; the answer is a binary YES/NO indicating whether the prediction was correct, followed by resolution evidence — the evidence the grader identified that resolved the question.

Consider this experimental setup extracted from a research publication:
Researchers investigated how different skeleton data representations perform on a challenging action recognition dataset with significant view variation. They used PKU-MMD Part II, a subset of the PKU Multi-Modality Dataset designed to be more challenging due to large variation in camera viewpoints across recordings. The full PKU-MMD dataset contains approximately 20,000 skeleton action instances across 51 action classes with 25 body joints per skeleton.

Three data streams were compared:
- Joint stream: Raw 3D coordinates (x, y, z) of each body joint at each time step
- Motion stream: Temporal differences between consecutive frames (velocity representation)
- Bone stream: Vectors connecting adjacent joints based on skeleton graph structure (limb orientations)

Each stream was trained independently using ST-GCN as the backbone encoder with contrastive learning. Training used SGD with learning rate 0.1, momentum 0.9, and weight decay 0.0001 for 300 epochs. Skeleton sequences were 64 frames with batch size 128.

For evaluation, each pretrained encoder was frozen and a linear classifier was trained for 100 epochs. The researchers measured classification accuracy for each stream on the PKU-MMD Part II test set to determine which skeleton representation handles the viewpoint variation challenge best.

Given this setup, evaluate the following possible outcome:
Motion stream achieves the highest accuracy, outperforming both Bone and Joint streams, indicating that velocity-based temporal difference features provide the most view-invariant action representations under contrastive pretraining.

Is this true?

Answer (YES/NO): NO